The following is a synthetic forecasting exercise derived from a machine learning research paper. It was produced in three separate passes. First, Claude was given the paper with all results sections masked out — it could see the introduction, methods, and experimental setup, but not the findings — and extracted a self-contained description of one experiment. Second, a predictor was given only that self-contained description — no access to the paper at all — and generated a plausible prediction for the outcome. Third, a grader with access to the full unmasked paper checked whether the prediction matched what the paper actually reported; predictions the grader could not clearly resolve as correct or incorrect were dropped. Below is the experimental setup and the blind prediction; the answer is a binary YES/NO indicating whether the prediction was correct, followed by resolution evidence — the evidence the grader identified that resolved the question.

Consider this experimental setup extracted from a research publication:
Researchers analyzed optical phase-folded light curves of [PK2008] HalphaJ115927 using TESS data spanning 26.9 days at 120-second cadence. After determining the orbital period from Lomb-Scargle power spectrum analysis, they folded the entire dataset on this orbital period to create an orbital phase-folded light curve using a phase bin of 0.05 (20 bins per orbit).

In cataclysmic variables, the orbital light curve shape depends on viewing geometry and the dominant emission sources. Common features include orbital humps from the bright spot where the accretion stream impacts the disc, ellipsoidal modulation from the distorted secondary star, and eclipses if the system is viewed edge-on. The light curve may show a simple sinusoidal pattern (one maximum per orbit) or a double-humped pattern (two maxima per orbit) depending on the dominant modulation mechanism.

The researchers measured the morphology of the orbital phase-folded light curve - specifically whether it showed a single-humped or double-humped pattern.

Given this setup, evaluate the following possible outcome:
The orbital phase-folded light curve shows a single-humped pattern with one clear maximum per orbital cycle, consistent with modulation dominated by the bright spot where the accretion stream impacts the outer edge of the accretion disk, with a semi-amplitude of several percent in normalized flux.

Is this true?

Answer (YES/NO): YES